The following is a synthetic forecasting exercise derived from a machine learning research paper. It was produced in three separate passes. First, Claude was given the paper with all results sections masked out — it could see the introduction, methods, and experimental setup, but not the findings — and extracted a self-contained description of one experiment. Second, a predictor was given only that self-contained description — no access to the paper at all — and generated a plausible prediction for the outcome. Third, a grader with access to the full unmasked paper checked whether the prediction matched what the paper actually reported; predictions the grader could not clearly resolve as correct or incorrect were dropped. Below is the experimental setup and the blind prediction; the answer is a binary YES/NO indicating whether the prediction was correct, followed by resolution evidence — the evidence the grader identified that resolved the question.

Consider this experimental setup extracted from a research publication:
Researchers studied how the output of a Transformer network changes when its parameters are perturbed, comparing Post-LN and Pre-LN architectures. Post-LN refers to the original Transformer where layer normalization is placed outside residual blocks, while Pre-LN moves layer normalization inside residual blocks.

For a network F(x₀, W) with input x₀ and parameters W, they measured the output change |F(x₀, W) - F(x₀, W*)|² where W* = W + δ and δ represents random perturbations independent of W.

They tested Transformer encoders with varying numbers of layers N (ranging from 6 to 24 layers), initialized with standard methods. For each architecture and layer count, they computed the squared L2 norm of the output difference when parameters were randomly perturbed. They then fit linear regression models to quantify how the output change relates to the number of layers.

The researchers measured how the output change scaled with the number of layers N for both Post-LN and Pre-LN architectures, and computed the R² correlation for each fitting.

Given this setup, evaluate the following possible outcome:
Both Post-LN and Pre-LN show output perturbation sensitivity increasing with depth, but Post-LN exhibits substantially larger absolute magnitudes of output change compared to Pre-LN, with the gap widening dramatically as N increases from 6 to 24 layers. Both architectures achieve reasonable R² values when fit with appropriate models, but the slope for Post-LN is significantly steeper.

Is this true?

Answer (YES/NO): YES